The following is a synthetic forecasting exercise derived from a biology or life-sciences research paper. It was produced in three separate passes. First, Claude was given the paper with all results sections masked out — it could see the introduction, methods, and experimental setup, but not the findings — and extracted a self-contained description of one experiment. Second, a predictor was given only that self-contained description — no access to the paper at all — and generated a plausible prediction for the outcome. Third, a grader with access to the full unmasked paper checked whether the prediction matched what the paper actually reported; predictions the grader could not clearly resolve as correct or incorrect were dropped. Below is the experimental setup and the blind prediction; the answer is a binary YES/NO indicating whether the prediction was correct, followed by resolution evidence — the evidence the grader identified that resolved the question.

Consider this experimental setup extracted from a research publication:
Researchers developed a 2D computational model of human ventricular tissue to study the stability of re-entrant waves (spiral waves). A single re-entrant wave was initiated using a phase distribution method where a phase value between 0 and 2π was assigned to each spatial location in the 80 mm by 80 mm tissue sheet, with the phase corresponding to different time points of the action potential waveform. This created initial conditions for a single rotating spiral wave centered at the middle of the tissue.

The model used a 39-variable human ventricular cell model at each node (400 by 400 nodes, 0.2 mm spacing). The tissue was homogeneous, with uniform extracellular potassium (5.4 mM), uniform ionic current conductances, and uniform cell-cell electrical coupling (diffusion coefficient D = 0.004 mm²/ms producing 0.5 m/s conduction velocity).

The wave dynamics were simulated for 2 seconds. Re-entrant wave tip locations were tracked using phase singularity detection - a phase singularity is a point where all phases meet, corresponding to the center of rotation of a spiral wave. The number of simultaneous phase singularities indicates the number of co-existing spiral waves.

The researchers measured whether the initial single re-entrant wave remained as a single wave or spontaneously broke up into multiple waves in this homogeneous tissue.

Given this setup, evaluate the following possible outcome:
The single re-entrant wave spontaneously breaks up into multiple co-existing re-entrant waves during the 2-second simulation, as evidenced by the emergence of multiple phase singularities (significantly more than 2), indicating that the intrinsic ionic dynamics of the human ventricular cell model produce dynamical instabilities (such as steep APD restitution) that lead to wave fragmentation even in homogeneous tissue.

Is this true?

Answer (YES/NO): NO